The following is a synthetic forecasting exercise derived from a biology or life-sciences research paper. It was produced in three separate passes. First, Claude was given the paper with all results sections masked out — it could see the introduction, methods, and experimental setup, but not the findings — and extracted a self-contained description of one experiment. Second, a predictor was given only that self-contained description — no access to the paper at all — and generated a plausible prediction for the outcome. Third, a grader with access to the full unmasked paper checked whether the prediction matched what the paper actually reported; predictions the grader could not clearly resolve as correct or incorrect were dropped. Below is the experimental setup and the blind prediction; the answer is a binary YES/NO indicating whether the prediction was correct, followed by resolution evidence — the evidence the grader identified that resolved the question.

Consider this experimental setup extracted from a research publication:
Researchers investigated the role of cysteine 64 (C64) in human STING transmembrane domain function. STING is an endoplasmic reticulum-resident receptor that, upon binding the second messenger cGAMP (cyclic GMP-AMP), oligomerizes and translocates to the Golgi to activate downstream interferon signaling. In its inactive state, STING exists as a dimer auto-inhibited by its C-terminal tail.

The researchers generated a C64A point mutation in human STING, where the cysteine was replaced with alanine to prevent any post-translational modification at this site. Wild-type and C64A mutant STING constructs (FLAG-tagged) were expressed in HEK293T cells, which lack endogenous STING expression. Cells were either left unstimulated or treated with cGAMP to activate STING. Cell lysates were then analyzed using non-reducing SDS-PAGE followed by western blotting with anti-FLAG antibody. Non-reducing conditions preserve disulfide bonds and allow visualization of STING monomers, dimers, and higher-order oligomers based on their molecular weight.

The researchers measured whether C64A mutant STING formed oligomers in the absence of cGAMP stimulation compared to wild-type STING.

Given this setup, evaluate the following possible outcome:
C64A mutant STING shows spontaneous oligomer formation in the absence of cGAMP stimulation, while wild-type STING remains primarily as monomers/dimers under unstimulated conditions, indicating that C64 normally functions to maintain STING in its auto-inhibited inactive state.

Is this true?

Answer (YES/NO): YES